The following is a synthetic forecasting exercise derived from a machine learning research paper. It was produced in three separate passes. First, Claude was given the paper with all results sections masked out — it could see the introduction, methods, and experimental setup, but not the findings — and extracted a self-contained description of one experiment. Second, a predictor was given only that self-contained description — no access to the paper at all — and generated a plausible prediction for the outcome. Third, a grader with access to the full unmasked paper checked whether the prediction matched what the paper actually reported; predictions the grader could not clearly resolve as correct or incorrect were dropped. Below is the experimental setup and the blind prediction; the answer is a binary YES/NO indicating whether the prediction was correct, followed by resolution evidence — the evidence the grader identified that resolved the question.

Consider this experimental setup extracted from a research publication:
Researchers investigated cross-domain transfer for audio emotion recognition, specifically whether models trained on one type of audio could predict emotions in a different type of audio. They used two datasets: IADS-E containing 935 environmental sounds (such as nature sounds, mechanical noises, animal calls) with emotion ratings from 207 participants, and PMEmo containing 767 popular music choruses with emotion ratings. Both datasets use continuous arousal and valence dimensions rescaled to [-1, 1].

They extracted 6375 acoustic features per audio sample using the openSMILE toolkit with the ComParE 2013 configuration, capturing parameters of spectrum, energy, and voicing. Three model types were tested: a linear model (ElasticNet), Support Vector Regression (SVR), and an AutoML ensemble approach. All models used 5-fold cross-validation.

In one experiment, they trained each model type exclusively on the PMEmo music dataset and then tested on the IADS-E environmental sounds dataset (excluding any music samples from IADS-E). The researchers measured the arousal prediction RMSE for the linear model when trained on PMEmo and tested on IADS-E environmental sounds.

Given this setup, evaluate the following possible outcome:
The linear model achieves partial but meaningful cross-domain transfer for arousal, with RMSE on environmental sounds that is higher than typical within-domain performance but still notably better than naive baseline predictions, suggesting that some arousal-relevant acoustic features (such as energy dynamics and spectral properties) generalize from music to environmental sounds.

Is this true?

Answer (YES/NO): NO